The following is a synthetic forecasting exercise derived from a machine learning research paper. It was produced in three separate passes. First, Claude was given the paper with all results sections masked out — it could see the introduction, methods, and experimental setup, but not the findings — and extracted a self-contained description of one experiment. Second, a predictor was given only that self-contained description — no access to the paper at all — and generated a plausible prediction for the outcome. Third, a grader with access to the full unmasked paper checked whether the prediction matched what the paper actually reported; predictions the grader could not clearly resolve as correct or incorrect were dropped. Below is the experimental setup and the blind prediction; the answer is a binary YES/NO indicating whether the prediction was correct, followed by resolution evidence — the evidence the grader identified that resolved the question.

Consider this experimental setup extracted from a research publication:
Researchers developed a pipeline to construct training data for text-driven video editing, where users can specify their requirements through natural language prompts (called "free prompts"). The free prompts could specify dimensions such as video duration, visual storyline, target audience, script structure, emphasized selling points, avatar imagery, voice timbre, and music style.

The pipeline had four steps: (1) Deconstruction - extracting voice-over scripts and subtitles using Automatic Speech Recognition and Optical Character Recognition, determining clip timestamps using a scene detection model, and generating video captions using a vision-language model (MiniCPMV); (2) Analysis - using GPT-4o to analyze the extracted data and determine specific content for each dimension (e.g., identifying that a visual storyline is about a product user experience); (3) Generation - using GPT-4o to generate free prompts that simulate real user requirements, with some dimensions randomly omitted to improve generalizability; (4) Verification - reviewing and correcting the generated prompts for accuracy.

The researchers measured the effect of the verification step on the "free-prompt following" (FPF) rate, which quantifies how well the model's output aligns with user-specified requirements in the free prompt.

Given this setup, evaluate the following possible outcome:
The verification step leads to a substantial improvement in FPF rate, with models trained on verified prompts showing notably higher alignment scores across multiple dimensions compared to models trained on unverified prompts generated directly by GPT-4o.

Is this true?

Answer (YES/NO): YES